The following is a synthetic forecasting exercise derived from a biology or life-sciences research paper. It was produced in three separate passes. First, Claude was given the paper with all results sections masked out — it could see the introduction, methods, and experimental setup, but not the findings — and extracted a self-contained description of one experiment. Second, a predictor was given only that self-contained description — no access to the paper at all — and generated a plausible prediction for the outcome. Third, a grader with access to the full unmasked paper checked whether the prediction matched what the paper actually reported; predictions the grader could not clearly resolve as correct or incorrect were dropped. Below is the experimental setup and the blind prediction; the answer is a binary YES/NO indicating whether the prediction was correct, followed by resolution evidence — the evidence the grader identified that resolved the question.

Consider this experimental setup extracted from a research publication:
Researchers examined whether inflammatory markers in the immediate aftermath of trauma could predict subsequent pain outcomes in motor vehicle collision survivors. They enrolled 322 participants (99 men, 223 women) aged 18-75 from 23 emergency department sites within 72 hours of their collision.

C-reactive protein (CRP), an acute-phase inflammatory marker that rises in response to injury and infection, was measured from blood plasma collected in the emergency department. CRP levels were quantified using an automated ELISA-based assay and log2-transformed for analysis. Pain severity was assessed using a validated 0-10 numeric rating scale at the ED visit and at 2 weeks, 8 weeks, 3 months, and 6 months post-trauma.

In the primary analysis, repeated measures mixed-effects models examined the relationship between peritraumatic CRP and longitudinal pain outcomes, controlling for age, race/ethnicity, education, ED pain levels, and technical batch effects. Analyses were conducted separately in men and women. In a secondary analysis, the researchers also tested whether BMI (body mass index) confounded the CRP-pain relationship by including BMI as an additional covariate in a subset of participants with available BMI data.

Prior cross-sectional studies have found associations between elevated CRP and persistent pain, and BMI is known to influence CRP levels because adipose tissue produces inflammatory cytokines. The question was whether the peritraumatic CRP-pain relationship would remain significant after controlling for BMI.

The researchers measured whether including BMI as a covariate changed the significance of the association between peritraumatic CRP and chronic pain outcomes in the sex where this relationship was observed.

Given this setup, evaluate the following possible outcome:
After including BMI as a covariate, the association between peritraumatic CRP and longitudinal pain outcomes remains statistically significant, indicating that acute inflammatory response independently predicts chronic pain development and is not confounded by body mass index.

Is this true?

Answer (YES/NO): NO